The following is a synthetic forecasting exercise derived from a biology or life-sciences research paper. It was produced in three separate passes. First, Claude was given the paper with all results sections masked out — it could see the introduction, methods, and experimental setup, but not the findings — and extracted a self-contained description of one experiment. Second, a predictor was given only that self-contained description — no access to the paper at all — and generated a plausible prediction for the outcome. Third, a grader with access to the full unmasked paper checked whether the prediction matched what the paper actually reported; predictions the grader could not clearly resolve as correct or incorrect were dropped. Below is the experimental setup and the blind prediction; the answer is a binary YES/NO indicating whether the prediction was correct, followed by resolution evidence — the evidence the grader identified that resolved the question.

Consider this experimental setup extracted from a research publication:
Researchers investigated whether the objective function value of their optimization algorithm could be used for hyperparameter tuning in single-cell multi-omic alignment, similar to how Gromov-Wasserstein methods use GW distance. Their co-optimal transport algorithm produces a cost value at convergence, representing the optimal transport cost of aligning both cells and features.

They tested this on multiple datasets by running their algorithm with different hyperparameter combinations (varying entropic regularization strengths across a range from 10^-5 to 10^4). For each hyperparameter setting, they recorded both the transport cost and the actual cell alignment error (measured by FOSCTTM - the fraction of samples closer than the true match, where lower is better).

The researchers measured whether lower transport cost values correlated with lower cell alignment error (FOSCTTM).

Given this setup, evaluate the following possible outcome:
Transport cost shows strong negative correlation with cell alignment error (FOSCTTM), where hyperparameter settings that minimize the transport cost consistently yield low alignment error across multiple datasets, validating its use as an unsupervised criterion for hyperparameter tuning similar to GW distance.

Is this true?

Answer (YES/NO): NO